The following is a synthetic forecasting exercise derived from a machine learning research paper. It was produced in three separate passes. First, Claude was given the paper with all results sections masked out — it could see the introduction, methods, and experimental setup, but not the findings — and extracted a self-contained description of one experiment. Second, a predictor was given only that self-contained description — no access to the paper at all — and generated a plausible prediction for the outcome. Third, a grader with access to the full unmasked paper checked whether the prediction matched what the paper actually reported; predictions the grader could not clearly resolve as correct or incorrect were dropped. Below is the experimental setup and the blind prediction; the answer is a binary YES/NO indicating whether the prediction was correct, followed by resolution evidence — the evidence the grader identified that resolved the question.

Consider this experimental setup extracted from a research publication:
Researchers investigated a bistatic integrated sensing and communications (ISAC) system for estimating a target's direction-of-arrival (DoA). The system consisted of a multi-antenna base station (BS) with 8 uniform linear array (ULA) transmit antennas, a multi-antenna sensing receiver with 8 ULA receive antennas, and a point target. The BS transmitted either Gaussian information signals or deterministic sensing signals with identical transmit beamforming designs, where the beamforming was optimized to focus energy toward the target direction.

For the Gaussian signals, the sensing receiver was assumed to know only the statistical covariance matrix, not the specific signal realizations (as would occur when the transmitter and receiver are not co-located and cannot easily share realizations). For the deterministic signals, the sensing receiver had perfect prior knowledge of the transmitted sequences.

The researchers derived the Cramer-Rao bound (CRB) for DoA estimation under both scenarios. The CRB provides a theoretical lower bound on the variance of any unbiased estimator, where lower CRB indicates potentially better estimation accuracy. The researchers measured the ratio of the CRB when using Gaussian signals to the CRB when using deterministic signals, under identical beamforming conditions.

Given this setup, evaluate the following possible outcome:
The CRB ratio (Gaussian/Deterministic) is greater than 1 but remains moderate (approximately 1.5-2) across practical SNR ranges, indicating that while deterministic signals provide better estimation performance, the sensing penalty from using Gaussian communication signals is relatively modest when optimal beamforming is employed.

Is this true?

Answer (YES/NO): NO